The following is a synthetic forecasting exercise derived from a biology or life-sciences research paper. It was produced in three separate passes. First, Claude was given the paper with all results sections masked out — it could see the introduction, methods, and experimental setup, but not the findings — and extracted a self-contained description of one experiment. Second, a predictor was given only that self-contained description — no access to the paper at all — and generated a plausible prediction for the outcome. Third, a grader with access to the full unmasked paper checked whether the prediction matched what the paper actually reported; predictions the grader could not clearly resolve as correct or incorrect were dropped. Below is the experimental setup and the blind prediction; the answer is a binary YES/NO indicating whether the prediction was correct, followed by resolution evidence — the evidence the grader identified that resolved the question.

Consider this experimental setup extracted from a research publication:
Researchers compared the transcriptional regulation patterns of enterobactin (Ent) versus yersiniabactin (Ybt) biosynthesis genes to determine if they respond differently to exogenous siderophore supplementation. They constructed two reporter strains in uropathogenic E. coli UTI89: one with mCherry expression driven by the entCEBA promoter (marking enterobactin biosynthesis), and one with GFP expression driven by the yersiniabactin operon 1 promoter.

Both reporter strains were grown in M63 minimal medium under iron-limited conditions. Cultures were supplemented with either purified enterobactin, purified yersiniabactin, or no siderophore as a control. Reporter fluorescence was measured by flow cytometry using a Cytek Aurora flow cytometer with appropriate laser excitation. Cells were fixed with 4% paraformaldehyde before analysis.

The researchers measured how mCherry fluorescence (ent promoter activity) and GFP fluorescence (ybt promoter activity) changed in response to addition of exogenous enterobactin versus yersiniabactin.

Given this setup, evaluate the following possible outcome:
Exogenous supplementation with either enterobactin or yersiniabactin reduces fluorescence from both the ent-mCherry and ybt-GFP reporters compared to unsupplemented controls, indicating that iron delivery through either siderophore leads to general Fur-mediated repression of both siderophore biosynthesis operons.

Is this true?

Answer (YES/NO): NO